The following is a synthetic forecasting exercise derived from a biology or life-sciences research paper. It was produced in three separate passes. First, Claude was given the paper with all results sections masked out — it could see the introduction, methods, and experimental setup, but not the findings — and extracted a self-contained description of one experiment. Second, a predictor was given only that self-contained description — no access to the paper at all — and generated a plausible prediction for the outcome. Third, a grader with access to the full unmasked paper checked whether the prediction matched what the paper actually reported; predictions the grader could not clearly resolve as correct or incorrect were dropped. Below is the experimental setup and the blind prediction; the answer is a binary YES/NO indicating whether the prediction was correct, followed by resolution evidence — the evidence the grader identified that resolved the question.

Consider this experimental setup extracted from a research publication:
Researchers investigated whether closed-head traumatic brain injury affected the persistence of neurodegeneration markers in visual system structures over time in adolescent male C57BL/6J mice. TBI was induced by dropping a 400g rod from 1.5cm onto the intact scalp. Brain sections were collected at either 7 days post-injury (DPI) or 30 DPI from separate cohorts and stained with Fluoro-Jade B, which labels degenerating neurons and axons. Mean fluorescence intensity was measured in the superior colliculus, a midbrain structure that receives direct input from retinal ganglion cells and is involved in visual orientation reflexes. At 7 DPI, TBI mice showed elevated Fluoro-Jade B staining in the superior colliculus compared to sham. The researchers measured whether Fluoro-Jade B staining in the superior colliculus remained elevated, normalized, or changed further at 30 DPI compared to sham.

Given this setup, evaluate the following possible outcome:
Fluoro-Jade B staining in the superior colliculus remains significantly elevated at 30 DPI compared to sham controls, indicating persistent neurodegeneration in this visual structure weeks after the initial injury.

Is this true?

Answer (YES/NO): YES